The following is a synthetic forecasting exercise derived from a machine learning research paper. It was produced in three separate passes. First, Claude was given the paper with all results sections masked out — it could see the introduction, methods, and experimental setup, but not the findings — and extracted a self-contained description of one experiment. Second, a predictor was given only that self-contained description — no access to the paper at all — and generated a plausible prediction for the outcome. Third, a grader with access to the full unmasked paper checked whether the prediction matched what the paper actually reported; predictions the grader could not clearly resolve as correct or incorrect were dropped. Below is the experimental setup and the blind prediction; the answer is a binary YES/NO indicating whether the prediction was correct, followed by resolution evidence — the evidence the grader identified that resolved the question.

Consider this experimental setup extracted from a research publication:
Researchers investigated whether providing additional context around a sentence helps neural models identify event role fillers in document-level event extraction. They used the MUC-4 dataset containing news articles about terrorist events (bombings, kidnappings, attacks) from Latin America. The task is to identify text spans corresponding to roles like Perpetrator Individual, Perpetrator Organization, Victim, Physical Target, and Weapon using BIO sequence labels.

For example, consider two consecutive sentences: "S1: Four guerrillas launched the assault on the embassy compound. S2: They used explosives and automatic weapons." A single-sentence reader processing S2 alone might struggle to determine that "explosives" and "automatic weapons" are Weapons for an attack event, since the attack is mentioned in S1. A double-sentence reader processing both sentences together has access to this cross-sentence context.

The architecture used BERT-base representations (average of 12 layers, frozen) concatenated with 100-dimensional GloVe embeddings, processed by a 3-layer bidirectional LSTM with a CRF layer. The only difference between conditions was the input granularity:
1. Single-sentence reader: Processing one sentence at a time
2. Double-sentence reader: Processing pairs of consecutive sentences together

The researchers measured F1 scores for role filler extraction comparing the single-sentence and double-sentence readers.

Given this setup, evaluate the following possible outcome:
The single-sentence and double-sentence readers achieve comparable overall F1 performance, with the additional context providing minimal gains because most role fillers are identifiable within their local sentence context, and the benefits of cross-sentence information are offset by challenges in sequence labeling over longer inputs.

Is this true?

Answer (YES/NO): NO